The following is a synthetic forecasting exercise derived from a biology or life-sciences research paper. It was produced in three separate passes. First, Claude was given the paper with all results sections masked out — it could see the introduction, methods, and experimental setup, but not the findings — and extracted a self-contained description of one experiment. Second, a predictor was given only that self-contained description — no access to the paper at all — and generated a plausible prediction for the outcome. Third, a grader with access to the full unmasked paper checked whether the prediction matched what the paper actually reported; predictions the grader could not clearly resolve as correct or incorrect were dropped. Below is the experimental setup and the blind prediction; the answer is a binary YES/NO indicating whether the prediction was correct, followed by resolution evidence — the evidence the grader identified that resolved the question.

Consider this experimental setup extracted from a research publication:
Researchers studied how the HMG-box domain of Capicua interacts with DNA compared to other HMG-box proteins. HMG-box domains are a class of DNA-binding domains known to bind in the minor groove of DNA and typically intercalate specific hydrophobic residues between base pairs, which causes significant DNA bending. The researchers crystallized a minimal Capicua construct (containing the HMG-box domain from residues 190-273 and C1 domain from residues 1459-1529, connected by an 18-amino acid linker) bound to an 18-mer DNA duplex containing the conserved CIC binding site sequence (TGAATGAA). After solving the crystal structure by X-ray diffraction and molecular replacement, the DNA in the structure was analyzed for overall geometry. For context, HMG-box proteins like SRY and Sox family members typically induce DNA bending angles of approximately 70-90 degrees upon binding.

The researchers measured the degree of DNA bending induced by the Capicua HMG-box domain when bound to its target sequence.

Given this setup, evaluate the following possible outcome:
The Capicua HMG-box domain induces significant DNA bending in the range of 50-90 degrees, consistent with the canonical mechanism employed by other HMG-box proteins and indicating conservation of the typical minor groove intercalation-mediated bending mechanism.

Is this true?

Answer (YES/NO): YES